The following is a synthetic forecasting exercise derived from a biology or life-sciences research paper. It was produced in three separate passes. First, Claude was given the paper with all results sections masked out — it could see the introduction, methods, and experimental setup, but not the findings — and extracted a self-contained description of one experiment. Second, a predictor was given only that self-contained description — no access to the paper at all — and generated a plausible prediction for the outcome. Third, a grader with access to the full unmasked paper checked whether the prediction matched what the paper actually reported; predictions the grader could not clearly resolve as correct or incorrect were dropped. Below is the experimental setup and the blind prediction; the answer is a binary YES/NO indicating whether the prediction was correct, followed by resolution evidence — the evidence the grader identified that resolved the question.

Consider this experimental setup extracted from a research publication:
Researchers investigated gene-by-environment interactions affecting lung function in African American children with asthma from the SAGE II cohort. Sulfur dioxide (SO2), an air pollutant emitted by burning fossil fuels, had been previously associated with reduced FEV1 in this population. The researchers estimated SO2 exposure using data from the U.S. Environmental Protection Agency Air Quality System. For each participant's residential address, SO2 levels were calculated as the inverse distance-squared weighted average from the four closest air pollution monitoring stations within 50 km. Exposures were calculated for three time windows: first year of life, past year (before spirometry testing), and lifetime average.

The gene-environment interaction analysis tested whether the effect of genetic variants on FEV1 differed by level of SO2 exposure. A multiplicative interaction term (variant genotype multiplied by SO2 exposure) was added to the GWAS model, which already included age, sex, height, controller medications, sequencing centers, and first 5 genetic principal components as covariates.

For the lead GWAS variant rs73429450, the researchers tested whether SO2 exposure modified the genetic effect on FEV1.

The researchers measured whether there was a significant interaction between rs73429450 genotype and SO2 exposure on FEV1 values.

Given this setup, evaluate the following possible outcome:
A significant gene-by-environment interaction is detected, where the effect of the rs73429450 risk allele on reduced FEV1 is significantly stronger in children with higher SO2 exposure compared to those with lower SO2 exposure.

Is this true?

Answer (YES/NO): NO